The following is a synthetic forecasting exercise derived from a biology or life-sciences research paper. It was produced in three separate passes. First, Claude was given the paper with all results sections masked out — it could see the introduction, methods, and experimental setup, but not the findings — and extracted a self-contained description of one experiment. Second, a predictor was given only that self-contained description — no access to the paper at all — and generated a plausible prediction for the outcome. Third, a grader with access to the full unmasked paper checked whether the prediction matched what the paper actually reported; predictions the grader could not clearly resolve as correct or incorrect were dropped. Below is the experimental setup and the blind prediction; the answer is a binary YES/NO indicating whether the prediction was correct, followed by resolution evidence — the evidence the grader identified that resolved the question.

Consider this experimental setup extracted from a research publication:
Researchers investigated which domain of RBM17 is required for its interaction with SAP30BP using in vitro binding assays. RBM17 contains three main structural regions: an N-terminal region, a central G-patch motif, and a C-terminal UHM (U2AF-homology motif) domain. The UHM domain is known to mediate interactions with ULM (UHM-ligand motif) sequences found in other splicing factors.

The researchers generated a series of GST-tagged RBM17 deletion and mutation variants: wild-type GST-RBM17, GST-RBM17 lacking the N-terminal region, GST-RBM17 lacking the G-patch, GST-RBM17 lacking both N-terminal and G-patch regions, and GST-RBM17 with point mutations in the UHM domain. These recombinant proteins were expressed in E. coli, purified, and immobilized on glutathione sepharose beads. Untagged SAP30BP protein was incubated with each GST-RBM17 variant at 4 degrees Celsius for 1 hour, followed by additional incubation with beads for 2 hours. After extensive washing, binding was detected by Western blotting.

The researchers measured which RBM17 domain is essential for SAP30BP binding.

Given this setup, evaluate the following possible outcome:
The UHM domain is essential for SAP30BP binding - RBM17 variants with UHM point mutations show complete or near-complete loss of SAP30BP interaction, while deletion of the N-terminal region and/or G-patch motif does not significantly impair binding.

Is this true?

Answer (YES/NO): NO